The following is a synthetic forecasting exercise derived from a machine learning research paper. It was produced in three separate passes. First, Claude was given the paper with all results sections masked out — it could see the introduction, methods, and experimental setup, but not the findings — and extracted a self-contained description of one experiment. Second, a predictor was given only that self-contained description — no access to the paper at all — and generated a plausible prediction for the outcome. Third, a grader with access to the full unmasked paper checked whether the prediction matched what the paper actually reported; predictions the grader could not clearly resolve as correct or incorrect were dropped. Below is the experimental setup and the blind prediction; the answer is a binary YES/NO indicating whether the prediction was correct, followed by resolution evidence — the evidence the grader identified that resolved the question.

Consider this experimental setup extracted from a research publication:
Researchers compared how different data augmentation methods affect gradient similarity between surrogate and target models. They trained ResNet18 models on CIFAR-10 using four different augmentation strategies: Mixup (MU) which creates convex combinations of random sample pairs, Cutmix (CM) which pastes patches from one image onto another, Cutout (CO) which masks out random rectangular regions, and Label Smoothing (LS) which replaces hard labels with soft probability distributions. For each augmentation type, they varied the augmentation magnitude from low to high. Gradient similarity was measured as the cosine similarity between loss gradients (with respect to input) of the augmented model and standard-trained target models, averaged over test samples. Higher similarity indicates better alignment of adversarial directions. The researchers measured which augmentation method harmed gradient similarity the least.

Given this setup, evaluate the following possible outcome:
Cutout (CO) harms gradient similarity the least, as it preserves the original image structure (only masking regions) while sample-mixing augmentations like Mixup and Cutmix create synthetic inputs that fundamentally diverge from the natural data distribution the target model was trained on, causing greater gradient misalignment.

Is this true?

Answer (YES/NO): YES